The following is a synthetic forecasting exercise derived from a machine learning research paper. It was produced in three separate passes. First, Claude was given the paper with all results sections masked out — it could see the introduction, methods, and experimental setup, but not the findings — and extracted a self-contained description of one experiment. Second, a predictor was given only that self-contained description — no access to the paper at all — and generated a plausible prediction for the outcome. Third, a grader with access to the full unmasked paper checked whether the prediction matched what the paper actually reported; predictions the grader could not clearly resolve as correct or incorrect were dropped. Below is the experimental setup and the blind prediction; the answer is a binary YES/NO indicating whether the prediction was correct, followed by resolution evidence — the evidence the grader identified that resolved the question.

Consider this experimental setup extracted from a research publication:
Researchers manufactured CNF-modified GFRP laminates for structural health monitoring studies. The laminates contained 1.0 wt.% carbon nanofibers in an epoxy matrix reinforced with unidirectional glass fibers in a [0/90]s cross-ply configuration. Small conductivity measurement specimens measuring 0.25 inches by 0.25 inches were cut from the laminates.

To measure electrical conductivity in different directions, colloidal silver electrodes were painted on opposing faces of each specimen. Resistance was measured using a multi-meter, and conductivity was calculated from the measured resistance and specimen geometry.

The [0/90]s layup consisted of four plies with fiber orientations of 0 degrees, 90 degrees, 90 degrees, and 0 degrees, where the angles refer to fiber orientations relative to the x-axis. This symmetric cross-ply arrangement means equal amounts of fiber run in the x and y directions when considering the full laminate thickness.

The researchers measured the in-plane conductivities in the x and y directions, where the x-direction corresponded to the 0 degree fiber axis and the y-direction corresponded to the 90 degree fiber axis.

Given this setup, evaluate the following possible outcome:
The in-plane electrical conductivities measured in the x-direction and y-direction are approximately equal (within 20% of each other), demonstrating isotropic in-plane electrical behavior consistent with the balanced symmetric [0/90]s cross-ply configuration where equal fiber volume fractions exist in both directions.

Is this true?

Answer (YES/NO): YES